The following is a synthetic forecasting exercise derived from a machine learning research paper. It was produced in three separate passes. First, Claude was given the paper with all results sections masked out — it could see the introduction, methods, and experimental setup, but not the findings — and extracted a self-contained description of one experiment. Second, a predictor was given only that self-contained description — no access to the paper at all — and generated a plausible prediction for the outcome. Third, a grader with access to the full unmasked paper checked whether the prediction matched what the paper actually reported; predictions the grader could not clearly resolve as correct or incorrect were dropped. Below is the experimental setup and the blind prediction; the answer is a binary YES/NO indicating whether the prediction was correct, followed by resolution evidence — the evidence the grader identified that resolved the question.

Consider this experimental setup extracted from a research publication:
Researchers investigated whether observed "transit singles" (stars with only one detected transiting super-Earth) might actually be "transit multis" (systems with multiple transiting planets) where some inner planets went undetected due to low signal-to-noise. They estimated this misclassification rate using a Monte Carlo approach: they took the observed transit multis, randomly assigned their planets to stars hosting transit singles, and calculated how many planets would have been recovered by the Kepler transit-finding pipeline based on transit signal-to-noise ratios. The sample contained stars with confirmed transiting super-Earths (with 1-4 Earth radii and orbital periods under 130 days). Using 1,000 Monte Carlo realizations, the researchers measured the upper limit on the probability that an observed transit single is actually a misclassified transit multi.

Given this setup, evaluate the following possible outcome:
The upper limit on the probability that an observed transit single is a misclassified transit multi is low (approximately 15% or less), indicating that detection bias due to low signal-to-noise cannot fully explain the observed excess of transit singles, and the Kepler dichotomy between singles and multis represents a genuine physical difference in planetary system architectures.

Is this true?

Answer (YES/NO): YES